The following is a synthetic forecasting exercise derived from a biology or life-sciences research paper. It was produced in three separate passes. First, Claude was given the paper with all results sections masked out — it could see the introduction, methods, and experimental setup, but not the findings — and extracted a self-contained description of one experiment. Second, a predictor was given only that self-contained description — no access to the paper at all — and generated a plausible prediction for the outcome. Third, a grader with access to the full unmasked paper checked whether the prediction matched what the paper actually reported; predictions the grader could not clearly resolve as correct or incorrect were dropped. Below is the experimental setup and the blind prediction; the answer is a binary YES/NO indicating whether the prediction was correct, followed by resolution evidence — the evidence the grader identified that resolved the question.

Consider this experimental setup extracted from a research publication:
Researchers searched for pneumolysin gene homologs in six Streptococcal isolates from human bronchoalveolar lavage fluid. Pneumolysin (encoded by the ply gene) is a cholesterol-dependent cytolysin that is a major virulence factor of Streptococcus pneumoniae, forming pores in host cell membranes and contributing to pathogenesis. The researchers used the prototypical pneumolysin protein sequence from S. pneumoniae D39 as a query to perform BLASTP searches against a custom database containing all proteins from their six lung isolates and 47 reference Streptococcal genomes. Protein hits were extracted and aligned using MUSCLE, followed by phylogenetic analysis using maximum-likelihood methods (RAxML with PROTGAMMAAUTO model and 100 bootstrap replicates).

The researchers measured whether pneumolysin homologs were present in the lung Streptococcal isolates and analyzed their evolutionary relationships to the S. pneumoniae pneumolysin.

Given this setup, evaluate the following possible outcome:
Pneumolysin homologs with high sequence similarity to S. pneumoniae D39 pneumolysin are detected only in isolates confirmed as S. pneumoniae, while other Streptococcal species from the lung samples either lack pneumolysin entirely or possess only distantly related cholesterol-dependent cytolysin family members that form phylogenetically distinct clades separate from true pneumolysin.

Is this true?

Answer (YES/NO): NO